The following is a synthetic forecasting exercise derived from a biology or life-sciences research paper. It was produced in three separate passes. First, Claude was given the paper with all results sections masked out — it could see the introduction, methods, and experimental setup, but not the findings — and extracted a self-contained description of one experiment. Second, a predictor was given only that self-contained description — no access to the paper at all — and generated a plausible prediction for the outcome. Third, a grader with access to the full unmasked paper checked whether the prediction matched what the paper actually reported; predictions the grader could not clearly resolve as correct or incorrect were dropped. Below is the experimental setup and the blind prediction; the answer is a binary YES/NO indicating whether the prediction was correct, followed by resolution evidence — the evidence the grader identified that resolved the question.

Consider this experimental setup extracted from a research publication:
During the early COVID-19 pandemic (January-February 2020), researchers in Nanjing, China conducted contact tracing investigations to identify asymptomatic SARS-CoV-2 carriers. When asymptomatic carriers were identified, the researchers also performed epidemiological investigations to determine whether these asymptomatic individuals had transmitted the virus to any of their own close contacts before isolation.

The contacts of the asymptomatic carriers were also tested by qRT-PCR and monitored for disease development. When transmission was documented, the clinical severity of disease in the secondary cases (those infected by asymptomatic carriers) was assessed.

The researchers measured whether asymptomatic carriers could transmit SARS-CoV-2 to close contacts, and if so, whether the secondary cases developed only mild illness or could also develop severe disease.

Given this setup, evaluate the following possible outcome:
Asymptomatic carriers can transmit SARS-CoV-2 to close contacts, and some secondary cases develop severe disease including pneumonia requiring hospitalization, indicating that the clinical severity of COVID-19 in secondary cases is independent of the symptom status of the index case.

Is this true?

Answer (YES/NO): YES